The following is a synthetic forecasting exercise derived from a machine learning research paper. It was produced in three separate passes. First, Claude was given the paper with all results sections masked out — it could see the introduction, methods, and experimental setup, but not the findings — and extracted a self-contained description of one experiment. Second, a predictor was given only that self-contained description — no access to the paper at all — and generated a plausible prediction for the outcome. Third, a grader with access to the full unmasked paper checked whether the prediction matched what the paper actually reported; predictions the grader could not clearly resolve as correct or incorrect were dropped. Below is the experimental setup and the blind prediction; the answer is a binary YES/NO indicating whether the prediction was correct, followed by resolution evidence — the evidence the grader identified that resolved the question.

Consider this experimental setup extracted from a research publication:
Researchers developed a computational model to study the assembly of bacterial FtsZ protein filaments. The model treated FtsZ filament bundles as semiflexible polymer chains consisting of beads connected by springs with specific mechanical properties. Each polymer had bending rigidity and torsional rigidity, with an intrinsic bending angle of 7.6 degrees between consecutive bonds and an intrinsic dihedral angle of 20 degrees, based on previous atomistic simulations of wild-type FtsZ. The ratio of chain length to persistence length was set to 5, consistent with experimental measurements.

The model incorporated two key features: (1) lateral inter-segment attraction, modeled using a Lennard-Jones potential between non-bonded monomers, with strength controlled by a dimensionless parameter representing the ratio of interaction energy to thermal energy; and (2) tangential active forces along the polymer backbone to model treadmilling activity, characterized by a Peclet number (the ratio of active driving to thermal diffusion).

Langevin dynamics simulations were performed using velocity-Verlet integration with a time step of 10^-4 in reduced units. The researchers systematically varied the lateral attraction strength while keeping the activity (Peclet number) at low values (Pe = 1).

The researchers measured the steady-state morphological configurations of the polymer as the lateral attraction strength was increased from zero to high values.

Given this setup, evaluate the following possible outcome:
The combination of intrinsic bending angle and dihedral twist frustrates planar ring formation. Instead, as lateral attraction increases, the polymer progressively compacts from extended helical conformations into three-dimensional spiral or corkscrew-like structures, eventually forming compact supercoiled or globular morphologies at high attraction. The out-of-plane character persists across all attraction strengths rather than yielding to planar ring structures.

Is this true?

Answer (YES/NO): NO